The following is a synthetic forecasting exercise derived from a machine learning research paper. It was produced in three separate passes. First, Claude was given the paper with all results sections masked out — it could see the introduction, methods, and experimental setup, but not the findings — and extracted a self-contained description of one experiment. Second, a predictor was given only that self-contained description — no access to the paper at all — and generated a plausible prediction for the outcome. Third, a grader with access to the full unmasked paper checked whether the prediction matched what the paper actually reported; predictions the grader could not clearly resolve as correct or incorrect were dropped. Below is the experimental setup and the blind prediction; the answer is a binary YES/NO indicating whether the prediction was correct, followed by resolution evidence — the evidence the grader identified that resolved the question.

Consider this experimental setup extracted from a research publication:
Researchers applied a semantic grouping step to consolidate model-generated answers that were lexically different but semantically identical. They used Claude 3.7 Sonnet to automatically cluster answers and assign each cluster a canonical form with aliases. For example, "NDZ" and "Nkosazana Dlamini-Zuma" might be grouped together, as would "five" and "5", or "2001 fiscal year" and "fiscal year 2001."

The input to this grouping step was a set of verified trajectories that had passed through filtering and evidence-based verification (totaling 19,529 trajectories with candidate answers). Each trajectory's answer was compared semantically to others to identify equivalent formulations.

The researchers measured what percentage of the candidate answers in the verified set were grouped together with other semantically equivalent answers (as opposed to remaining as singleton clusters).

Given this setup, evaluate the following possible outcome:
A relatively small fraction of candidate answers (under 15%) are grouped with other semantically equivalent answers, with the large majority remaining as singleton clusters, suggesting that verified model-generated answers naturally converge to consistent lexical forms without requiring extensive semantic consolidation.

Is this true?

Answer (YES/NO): NO